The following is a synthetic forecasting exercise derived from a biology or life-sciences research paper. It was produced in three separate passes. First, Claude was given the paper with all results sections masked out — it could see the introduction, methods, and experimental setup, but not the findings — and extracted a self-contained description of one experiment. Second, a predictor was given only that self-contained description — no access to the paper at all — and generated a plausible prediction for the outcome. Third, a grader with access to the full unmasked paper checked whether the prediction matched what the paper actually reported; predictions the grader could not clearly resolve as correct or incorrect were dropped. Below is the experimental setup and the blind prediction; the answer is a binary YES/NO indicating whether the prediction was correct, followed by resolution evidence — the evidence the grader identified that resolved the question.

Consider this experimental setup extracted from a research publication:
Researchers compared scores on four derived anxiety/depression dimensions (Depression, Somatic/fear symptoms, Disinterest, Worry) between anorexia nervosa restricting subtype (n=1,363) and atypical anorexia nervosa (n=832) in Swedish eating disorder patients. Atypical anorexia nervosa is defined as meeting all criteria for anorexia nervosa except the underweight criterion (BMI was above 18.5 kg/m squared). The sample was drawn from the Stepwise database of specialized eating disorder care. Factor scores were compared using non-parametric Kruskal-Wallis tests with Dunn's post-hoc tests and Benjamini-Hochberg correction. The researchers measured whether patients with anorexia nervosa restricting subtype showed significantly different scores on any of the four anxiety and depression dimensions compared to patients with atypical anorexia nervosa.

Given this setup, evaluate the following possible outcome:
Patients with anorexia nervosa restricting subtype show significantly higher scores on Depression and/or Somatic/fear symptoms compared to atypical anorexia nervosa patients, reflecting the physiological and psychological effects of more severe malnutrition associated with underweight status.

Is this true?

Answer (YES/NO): NO